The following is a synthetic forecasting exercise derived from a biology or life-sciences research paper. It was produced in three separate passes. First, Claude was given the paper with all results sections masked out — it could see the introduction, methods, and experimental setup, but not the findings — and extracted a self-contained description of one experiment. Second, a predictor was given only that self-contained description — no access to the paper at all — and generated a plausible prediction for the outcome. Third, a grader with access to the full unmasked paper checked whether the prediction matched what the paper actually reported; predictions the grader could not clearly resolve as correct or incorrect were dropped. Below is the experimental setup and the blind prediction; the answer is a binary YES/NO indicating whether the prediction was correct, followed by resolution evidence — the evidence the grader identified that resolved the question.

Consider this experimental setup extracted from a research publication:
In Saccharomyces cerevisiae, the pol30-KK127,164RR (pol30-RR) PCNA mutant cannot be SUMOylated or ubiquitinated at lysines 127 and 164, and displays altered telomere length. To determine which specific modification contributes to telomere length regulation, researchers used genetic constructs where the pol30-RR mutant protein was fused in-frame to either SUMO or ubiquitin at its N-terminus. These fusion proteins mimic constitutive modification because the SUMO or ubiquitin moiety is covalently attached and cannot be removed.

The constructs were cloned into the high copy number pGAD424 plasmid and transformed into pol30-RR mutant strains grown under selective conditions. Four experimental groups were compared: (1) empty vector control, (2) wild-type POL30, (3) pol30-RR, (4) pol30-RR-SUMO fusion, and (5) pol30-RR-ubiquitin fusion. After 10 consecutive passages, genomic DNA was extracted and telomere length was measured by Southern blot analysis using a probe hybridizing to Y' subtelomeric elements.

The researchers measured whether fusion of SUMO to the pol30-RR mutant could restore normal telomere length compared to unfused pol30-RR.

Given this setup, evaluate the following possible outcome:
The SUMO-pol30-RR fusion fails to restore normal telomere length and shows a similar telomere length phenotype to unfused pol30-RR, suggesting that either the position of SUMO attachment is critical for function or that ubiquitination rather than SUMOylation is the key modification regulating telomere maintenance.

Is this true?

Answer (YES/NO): NO